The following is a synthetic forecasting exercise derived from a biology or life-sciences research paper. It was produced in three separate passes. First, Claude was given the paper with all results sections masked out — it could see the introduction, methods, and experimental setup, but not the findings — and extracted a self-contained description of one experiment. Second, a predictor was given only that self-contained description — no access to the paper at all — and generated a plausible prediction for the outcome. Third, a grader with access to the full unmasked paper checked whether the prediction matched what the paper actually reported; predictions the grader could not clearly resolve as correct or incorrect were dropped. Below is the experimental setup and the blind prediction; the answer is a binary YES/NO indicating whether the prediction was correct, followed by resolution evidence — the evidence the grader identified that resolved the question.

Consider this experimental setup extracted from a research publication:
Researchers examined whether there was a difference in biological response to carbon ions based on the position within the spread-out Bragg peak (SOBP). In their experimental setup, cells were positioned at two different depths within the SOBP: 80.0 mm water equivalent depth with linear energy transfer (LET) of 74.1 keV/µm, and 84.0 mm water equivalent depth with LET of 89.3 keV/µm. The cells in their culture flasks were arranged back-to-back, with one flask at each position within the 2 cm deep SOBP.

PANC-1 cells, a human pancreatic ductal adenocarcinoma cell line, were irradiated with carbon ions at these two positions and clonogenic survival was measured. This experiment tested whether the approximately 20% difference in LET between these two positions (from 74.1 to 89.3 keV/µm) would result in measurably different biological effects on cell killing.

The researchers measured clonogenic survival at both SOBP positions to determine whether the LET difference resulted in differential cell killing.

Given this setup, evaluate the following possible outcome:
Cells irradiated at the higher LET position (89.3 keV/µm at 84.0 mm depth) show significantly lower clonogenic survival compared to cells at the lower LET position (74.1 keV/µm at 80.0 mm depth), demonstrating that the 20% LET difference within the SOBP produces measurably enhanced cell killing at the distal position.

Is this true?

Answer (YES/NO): NO